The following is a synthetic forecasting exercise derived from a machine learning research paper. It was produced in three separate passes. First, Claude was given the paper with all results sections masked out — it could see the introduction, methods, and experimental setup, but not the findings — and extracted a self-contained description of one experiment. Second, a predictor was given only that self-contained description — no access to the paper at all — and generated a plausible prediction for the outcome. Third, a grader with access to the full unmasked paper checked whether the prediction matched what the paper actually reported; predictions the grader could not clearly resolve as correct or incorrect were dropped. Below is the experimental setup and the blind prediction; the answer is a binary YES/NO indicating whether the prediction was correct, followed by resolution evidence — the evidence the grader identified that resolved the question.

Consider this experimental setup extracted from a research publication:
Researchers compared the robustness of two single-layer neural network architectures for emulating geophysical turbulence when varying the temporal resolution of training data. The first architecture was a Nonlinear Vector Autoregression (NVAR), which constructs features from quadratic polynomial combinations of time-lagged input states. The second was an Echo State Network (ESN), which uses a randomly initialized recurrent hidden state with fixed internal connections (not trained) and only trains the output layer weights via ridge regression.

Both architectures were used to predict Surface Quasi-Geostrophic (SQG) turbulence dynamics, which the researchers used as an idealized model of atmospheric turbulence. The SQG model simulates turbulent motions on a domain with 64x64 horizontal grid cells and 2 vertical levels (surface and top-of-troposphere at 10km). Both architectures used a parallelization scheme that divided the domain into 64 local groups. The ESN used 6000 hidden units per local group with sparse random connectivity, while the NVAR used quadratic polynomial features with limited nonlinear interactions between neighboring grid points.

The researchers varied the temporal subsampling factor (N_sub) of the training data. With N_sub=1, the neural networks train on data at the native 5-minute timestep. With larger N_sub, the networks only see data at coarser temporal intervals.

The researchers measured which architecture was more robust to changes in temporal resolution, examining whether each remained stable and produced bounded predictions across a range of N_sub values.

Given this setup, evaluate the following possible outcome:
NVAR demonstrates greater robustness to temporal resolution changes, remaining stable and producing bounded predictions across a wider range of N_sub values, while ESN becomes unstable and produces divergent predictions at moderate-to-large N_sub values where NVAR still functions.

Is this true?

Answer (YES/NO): NO